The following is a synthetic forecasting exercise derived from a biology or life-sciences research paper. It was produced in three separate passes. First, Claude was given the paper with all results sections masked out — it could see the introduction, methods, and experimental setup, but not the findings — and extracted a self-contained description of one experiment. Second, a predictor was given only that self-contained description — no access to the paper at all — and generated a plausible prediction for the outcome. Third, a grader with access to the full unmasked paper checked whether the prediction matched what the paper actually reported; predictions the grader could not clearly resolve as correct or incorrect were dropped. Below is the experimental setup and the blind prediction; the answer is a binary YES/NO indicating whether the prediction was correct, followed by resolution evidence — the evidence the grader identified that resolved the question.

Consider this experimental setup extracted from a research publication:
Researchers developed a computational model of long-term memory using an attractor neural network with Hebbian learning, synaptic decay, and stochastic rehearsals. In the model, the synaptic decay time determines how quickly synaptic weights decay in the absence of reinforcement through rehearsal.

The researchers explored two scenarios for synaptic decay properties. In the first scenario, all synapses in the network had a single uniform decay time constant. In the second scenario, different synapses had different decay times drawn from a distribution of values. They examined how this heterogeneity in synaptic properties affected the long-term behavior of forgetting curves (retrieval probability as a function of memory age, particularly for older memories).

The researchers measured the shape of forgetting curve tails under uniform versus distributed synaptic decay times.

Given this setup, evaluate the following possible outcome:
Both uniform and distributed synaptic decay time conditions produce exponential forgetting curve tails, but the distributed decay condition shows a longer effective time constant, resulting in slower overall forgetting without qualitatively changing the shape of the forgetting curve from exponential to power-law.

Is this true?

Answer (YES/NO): NO